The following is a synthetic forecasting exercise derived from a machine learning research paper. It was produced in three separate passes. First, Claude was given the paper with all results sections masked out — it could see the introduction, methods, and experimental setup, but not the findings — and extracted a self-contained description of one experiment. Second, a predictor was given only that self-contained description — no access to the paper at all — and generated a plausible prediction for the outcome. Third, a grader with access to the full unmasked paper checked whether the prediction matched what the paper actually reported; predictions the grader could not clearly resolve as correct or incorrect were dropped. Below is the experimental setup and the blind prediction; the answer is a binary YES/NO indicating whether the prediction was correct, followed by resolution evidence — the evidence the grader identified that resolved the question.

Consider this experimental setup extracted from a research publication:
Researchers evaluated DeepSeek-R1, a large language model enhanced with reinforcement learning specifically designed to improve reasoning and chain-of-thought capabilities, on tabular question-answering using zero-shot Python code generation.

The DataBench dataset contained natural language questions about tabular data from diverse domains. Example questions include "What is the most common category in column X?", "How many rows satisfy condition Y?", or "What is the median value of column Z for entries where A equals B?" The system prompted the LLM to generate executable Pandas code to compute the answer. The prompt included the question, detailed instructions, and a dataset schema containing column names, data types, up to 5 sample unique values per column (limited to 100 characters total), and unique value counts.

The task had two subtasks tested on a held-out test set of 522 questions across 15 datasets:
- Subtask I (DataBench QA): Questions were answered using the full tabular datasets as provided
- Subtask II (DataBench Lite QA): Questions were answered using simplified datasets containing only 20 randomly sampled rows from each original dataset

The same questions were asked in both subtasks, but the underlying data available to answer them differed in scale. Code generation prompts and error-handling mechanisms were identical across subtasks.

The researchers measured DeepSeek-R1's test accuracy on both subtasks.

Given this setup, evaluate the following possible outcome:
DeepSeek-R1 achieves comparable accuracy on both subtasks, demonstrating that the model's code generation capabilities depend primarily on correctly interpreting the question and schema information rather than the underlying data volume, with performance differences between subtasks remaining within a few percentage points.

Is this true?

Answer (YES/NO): YES